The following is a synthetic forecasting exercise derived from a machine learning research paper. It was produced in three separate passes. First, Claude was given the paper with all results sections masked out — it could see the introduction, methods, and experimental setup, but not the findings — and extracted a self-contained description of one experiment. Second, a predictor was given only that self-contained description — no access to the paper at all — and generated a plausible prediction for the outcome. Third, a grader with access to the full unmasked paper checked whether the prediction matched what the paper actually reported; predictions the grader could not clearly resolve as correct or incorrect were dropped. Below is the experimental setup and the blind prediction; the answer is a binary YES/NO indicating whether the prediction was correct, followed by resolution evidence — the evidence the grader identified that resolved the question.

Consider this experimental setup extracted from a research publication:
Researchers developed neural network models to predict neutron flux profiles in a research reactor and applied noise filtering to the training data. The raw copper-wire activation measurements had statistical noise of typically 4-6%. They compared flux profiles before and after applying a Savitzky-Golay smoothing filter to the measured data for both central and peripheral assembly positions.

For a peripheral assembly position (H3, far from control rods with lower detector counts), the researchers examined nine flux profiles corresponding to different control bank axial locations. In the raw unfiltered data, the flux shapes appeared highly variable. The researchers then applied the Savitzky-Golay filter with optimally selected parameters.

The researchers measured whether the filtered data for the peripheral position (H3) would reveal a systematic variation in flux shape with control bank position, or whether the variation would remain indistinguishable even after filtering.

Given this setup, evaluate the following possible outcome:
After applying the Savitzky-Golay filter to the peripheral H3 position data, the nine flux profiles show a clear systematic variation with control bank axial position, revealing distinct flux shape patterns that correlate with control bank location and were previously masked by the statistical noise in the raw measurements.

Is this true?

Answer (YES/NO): NO